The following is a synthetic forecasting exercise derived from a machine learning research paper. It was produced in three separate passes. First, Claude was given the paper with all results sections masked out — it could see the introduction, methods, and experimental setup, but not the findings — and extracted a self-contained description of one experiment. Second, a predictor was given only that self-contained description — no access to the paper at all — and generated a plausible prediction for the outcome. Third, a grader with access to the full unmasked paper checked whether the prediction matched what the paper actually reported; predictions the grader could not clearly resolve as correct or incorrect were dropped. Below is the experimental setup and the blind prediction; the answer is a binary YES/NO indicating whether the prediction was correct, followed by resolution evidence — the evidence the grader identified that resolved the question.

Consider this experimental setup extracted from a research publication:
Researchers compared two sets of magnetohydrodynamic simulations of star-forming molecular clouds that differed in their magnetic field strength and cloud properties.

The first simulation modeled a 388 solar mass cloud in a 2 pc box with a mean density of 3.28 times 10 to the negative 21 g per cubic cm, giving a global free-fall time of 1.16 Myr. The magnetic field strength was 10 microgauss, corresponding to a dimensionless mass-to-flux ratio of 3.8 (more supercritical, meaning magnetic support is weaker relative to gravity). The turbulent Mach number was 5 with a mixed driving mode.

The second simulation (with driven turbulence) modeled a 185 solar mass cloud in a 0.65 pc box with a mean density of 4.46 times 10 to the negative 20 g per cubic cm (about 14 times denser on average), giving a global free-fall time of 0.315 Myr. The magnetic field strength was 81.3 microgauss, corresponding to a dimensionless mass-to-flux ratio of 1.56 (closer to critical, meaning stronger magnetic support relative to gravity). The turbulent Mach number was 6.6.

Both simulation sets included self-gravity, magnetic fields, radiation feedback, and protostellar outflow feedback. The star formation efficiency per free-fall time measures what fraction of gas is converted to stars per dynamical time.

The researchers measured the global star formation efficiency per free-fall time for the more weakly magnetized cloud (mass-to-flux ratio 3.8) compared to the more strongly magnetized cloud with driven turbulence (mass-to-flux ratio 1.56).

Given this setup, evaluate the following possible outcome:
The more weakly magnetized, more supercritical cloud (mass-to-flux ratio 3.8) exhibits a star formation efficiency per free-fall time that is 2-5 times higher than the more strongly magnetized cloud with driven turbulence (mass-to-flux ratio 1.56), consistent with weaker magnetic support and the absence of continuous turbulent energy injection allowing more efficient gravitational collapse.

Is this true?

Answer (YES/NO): NO